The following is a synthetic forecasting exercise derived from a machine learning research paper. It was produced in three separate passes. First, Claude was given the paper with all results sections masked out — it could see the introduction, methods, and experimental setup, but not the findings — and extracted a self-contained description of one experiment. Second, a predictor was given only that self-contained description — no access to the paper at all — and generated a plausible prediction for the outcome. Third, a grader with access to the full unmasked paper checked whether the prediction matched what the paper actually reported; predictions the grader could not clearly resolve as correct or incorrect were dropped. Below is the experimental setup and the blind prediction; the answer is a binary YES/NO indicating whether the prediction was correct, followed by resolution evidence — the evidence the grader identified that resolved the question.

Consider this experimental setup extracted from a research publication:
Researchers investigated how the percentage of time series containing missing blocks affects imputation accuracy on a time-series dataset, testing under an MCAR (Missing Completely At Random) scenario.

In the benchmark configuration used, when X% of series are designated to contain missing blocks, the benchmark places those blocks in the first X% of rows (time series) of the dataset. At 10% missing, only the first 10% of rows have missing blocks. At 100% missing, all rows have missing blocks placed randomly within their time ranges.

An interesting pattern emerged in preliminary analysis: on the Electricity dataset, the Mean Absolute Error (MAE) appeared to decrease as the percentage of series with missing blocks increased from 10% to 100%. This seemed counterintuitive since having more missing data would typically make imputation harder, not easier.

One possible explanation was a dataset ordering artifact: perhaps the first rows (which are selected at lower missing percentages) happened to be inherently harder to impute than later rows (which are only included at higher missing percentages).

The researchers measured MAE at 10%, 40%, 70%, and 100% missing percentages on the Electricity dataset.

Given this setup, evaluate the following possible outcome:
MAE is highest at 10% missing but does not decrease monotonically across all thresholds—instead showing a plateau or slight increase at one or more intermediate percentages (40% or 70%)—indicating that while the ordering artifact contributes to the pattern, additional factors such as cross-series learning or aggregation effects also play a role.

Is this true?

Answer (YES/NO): NO